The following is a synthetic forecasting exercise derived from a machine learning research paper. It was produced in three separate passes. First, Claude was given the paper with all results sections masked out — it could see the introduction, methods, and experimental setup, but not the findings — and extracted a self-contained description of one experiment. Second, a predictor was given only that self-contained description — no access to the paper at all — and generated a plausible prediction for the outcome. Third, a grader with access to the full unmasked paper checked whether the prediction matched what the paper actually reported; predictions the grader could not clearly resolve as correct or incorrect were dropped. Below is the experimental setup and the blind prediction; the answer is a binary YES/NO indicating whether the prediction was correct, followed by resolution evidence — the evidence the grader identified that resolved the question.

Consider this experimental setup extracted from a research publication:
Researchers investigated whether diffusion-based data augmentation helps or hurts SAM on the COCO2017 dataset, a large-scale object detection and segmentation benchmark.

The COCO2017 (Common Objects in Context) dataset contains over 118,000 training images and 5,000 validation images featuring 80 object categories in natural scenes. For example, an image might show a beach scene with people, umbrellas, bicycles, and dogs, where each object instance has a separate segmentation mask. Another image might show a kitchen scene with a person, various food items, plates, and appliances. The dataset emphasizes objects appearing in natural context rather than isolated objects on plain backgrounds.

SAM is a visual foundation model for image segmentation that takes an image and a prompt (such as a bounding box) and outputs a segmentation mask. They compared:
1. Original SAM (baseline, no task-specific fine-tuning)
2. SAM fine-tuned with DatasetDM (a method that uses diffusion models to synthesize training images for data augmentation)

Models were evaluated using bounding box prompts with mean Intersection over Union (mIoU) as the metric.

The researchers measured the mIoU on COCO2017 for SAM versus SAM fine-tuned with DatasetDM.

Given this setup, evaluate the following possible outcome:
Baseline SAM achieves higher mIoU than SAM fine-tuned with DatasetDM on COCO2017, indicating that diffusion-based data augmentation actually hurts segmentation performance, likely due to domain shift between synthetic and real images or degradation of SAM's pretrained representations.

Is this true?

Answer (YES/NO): YES